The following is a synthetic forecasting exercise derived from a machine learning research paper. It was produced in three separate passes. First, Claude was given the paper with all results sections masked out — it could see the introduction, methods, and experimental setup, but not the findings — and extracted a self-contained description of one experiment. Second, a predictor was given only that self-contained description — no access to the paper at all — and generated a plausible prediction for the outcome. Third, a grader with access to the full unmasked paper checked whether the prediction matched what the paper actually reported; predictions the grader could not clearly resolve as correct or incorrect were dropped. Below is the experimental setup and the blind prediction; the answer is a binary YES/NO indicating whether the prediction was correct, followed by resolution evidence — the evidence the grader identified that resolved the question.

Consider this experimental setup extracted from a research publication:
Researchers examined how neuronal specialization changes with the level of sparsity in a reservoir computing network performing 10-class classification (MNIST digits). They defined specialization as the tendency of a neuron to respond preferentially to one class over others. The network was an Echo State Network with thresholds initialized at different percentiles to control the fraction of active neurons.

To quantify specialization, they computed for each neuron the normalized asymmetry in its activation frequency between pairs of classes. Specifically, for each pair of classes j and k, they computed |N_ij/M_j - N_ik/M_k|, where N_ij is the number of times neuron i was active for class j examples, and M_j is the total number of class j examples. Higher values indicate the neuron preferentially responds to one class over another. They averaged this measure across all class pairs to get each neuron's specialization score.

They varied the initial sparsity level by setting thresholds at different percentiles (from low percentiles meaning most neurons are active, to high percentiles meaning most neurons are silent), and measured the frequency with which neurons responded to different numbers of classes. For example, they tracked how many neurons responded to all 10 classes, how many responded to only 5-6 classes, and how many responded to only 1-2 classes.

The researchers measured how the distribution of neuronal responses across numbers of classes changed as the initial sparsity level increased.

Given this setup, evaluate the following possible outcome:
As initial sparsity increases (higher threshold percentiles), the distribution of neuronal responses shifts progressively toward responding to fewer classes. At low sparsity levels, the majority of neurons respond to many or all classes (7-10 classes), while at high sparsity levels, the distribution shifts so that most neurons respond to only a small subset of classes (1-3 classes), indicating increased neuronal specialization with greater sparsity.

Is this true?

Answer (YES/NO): YES